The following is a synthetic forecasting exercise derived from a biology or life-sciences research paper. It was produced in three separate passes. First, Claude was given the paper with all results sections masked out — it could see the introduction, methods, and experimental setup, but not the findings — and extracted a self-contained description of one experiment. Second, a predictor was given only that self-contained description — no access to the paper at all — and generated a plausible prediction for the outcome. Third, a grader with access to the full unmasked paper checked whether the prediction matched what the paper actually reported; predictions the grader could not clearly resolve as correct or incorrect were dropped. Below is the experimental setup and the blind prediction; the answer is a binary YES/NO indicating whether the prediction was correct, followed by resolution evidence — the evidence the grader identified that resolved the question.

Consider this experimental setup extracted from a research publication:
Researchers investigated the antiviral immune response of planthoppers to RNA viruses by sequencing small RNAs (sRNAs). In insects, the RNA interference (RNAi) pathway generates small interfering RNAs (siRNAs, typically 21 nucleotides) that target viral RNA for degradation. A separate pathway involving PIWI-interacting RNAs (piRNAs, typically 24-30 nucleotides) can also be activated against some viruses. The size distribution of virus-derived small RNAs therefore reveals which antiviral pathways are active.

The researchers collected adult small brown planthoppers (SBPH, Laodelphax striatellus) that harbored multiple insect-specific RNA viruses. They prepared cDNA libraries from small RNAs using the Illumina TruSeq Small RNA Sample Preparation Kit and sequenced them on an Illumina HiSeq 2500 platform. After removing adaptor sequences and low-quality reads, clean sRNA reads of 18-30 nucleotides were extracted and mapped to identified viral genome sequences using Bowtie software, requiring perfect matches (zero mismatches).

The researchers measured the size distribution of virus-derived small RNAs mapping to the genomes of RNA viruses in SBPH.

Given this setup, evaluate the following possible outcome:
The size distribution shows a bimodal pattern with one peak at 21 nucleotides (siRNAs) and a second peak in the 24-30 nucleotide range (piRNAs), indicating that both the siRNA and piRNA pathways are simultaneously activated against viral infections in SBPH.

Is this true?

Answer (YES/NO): NO